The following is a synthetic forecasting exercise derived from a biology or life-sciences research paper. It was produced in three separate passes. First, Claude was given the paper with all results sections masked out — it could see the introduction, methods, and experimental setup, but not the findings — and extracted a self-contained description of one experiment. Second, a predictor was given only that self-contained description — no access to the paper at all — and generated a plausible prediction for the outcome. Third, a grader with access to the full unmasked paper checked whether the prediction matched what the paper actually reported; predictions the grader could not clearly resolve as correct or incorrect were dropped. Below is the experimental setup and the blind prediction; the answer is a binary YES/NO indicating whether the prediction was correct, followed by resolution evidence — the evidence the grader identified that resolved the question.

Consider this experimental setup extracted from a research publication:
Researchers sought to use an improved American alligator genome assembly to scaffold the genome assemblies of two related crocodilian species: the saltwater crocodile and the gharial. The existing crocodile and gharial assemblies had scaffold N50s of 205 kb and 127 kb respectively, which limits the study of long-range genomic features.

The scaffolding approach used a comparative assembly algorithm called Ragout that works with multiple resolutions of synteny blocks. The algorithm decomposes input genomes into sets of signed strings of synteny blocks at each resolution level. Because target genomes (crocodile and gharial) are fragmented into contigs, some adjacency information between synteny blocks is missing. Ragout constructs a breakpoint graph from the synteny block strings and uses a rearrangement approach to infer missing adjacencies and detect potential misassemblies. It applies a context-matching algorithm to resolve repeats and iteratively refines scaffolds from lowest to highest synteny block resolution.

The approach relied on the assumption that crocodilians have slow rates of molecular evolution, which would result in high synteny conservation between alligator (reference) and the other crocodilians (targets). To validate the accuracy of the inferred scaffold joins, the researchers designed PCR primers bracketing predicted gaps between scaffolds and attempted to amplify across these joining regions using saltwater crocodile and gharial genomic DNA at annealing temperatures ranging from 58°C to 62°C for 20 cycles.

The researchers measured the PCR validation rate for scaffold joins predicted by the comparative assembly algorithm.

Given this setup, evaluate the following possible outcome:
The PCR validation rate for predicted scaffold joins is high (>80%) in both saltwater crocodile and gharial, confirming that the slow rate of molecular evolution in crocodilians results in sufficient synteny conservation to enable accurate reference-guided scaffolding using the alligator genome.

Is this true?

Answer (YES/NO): NO